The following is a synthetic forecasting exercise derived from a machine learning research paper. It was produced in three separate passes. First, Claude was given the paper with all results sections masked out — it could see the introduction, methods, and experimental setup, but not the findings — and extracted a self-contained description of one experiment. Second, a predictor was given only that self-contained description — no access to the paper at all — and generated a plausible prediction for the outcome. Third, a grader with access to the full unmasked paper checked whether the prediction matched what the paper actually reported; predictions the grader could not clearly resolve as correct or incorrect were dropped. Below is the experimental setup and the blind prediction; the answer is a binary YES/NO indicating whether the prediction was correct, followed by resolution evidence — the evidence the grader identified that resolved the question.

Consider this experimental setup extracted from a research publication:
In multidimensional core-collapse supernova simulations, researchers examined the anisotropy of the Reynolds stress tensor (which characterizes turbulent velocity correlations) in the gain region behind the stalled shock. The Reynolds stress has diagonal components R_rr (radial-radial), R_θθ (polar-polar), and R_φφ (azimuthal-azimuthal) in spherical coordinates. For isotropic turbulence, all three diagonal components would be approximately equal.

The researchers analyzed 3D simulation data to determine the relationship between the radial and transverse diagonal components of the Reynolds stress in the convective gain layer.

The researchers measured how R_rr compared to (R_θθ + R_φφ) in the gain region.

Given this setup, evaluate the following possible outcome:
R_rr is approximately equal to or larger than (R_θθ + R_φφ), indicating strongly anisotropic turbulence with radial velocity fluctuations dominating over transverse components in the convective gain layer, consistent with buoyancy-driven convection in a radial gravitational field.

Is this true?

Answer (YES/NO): YES